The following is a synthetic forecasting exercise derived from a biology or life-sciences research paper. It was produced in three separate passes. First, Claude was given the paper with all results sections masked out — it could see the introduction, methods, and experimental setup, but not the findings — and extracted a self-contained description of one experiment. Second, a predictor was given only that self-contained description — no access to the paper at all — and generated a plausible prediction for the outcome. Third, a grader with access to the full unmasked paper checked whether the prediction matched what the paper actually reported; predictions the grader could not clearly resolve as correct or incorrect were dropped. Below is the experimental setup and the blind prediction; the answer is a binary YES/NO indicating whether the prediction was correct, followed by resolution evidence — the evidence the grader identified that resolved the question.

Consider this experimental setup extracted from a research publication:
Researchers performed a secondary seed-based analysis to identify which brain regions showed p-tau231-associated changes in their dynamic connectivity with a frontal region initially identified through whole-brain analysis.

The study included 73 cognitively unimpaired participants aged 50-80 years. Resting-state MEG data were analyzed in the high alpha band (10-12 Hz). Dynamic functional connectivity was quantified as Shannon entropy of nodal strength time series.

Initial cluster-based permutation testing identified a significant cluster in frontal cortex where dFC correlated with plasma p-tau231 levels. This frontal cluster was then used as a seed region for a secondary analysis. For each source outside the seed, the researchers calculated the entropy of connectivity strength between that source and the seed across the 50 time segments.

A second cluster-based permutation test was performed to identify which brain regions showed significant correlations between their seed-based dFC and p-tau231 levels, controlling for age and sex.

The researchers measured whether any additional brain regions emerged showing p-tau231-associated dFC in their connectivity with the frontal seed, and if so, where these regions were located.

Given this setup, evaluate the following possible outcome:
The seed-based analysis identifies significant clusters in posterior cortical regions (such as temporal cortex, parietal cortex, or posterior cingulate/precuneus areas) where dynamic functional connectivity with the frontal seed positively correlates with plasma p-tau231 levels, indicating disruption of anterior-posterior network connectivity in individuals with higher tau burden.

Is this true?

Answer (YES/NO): NO